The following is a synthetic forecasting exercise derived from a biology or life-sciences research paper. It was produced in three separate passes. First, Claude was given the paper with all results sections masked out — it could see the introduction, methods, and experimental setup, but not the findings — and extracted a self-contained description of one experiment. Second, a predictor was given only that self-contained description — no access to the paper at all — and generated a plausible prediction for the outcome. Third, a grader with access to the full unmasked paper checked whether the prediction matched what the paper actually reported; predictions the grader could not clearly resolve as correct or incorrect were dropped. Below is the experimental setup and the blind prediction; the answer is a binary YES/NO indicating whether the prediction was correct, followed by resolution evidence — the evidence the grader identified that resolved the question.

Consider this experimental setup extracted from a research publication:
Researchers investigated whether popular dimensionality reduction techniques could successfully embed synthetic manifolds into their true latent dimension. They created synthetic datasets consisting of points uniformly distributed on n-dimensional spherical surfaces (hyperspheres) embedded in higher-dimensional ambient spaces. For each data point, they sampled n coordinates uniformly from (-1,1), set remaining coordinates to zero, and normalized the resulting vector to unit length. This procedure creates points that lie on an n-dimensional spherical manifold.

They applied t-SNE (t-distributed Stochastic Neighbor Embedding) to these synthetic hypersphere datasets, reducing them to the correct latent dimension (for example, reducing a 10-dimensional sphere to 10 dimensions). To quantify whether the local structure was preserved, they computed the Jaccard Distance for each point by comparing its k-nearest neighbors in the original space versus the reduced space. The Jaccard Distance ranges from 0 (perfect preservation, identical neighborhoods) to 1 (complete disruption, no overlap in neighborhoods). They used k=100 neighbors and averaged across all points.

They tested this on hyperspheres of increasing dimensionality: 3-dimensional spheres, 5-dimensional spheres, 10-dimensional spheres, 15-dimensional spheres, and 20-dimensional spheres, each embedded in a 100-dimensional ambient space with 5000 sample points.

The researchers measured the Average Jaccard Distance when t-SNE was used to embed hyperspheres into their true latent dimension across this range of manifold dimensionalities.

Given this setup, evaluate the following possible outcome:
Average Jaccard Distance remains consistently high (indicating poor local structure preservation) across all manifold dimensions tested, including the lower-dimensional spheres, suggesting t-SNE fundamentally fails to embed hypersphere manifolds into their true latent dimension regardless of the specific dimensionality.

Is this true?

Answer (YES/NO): YES